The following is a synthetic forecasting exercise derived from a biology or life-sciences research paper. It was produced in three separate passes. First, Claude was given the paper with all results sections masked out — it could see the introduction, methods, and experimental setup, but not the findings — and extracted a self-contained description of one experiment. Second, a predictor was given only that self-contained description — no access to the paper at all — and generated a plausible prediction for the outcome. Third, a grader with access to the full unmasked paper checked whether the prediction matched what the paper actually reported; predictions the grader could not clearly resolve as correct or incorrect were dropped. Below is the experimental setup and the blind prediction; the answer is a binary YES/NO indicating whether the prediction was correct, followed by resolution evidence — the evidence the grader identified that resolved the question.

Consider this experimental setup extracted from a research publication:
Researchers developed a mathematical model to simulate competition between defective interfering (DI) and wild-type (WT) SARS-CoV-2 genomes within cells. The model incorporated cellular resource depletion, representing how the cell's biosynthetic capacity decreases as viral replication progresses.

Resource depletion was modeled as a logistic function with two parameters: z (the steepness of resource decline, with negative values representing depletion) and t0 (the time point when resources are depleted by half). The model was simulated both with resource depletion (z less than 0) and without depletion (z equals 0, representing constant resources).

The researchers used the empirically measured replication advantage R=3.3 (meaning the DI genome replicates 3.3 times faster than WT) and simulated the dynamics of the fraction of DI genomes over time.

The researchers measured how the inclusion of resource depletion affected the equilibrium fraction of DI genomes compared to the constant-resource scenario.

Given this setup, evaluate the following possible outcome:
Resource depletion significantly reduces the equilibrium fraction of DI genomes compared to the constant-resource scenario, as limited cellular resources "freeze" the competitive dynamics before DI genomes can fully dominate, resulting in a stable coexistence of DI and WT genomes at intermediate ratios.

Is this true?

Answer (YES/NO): NO